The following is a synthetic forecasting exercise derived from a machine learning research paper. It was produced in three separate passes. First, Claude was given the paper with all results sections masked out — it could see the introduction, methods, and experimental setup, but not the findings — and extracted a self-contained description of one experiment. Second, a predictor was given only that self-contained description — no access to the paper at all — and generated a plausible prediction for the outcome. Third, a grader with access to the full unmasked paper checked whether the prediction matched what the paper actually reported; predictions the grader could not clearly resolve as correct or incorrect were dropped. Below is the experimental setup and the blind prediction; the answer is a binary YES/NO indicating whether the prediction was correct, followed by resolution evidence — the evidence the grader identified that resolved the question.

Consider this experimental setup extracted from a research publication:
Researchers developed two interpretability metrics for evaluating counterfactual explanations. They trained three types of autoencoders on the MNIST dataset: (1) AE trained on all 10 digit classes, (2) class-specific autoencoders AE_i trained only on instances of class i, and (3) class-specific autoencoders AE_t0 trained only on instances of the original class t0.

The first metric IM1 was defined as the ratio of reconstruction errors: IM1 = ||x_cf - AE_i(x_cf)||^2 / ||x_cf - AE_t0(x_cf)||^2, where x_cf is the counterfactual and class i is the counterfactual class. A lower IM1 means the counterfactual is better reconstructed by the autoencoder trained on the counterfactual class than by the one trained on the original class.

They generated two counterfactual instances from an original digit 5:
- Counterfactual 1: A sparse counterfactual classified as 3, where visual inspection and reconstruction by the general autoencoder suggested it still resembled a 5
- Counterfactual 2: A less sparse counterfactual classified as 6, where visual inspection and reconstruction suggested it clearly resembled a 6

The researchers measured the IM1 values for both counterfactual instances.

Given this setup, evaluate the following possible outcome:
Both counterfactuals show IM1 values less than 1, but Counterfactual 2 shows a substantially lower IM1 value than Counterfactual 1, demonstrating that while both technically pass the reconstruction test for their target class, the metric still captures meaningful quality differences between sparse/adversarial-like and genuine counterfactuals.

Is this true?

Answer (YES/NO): NO